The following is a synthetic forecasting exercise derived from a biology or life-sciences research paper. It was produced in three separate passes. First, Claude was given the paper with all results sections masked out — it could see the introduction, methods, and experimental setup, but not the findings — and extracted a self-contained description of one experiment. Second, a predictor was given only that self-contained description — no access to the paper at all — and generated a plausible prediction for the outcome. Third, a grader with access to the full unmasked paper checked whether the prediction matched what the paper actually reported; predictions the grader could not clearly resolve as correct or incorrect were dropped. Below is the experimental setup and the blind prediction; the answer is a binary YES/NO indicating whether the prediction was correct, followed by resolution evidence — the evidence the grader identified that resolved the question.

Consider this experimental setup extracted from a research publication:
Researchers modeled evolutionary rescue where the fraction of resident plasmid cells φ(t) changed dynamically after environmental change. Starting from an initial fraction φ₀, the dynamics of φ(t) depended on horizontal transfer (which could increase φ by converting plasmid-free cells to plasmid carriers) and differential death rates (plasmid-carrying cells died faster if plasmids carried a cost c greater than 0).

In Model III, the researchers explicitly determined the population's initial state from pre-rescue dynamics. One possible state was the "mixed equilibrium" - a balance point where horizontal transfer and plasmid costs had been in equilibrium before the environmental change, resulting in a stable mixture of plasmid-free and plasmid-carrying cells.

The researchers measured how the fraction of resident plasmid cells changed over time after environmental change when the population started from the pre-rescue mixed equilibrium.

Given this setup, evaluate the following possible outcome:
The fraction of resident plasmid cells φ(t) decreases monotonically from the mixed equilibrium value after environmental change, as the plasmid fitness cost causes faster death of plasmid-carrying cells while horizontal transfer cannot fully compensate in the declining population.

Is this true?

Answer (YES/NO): YES